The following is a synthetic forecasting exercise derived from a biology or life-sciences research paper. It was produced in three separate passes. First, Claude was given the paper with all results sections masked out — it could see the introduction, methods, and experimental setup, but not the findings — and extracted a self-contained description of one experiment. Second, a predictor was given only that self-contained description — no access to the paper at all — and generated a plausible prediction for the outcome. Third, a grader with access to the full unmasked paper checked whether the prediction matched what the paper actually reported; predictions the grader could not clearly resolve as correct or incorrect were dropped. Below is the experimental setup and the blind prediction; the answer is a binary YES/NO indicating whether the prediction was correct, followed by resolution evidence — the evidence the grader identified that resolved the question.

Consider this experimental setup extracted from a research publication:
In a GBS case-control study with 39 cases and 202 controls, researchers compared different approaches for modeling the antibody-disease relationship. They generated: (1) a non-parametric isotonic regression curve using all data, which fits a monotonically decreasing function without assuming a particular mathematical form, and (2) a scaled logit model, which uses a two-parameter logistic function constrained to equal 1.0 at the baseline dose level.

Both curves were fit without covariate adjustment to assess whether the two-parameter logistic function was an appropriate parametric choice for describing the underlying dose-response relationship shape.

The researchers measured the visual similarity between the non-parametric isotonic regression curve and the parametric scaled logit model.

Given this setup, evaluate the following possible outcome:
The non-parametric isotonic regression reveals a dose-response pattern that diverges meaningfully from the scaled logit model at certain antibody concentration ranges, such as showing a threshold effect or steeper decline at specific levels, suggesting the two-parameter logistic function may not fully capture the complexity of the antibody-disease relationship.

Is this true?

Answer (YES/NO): NO